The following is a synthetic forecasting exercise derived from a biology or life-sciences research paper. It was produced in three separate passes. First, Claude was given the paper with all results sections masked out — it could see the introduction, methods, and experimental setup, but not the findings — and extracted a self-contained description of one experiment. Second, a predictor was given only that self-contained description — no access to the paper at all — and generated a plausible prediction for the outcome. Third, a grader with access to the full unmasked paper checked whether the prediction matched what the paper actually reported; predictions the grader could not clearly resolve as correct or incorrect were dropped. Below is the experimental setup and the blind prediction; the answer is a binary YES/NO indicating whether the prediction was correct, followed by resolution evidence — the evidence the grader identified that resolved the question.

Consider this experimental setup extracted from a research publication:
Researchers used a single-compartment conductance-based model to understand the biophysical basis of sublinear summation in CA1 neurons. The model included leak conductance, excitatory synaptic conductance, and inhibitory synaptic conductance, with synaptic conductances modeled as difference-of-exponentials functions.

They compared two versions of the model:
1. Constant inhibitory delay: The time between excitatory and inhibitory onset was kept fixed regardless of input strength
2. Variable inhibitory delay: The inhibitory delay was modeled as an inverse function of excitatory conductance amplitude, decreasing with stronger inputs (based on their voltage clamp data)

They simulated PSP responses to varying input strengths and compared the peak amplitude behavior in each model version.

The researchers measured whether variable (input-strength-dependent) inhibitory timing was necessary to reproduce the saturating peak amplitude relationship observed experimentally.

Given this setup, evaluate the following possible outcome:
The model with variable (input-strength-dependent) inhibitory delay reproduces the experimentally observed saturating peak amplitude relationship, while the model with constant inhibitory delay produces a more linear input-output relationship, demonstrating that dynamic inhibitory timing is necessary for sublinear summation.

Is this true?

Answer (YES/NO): YES